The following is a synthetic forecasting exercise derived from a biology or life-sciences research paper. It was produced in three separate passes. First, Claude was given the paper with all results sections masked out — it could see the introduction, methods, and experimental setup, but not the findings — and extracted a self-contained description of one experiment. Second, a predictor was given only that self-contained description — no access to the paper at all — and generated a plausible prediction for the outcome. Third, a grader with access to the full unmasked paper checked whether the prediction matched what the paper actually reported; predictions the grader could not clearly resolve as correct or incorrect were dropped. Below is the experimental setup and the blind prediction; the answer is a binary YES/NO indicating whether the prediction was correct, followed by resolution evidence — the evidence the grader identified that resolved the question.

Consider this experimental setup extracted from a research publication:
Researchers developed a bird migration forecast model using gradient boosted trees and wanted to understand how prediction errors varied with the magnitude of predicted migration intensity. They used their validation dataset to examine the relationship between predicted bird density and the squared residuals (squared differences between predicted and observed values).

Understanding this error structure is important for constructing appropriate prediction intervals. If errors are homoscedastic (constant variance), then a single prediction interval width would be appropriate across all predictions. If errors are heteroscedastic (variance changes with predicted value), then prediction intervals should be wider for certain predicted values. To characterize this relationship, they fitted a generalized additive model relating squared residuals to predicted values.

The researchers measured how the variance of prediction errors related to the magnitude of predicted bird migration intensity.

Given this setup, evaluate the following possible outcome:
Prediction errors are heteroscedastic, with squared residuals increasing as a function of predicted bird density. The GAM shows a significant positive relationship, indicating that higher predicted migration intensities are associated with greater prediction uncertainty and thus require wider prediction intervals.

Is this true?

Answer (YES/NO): YES